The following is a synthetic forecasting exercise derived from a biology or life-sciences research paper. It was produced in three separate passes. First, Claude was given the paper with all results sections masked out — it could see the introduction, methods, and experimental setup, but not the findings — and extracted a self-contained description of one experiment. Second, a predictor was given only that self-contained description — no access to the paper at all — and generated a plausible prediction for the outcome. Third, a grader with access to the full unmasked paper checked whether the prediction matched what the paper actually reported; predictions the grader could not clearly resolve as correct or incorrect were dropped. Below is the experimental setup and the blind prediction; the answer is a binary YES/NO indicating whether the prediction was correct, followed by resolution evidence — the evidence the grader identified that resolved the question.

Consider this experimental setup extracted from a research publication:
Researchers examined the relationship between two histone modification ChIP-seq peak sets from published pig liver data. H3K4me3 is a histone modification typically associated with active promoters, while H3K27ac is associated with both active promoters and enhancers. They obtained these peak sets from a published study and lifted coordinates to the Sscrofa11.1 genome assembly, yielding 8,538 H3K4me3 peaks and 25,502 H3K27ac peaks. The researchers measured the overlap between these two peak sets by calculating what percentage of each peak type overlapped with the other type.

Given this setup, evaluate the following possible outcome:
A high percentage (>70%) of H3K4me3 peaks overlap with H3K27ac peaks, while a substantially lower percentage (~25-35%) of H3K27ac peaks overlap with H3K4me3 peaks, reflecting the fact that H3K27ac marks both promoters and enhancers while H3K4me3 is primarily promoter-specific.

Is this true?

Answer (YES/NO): YES